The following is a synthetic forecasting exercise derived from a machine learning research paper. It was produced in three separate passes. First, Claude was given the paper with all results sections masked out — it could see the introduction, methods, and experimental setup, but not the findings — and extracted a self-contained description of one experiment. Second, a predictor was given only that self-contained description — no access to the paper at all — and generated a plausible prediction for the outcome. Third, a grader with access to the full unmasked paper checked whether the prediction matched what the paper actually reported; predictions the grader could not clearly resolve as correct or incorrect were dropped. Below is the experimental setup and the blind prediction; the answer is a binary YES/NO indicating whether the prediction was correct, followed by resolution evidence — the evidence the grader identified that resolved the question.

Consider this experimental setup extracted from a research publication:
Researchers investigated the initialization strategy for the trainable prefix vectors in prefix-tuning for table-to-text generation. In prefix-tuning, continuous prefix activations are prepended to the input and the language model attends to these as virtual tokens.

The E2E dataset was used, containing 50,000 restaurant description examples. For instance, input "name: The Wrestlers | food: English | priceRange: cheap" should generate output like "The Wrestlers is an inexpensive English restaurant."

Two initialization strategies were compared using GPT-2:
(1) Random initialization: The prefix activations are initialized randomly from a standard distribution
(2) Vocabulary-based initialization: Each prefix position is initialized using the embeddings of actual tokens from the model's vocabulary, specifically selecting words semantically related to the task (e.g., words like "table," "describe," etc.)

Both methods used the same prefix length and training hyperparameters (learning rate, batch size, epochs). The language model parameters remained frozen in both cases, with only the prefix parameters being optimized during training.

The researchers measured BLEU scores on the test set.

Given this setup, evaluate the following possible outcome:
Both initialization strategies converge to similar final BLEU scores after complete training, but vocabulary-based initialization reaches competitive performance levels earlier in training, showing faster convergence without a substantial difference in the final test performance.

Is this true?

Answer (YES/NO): NO